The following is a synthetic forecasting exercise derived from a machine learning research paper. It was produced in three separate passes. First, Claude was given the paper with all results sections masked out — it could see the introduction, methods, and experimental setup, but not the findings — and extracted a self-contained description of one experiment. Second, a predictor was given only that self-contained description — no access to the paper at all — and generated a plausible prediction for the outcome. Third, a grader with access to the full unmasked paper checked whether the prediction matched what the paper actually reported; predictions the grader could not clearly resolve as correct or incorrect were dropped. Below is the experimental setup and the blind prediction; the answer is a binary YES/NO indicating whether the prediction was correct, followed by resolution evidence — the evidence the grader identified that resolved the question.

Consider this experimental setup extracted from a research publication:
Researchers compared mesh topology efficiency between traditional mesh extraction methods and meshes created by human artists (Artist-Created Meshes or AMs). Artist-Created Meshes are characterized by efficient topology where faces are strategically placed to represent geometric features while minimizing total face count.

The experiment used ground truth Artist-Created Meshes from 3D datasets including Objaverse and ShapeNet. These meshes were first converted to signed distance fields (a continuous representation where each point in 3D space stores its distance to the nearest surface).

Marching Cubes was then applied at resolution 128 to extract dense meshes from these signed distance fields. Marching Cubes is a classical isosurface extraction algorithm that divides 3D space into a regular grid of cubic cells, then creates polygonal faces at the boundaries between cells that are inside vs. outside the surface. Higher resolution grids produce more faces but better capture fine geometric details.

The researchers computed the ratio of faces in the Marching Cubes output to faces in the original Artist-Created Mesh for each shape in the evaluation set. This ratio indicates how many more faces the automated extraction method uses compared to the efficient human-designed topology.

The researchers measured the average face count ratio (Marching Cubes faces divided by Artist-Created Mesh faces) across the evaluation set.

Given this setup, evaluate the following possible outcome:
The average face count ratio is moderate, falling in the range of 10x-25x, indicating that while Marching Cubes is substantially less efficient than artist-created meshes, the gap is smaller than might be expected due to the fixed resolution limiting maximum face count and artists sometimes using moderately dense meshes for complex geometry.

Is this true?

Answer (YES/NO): NO